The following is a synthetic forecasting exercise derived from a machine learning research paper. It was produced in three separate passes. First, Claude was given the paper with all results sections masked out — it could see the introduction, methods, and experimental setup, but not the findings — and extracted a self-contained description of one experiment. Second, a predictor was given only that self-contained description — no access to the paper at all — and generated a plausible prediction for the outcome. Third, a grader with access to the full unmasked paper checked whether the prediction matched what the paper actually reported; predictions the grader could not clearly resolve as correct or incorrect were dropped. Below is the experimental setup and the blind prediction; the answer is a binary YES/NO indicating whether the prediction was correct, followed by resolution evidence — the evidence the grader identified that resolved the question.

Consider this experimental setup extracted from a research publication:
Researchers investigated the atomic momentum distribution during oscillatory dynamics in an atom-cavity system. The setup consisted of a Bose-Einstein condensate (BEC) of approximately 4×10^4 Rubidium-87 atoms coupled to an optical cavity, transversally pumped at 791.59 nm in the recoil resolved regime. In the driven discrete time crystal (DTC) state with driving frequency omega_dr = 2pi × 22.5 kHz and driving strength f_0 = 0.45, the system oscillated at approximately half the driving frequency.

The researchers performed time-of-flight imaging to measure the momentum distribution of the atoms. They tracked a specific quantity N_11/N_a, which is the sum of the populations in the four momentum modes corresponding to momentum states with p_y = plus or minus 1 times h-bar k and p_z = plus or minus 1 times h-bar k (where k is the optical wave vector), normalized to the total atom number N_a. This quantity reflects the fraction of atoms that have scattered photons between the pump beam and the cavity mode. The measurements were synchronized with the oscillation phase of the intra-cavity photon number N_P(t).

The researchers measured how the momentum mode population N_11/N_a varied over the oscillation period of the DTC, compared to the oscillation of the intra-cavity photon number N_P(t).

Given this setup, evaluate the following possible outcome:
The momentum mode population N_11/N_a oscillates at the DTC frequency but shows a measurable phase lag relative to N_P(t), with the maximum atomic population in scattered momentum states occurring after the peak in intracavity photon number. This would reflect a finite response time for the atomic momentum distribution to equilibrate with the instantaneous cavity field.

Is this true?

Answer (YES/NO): YES